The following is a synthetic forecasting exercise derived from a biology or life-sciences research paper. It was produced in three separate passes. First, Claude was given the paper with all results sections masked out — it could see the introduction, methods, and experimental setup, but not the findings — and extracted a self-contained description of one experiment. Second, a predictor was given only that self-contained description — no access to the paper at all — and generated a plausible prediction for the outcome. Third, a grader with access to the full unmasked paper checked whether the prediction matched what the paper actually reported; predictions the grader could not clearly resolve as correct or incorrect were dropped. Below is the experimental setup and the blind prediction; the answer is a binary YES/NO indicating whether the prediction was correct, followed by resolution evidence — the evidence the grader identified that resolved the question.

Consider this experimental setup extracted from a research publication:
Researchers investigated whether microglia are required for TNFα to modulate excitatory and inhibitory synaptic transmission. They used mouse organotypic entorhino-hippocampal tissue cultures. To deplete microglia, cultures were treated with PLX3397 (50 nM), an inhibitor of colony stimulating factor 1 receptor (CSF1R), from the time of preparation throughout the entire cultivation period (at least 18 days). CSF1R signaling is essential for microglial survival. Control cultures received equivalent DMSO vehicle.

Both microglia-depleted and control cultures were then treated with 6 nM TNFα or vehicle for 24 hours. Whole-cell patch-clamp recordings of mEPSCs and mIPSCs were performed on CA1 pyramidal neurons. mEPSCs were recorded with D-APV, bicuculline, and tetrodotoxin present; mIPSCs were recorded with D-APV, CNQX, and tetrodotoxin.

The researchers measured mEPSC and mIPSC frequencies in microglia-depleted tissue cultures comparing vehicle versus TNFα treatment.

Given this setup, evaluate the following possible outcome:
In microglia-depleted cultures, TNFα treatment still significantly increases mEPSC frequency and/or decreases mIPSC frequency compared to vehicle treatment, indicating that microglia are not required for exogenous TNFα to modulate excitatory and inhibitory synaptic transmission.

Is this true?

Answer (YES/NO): NO